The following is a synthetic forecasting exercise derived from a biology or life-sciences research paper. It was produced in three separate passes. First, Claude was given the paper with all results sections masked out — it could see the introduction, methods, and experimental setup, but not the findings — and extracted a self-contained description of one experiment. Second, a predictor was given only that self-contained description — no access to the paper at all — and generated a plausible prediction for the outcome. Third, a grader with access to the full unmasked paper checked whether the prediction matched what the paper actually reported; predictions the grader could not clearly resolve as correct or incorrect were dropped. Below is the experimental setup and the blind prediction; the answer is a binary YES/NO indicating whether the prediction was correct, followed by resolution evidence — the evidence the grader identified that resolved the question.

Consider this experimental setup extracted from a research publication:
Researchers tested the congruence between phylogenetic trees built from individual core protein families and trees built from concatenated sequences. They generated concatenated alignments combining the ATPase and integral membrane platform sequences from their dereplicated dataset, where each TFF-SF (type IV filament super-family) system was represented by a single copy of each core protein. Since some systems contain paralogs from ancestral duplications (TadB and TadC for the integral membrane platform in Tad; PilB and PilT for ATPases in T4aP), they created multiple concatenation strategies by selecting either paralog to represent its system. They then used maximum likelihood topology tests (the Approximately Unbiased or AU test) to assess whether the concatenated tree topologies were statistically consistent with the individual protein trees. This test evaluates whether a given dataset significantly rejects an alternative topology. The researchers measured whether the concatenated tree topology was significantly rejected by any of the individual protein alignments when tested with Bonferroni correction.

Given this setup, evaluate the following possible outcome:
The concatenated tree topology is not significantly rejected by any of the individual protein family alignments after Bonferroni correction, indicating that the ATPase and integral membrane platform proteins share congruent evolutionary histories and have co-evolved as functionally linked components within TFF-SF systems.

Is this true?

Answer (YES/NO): NO